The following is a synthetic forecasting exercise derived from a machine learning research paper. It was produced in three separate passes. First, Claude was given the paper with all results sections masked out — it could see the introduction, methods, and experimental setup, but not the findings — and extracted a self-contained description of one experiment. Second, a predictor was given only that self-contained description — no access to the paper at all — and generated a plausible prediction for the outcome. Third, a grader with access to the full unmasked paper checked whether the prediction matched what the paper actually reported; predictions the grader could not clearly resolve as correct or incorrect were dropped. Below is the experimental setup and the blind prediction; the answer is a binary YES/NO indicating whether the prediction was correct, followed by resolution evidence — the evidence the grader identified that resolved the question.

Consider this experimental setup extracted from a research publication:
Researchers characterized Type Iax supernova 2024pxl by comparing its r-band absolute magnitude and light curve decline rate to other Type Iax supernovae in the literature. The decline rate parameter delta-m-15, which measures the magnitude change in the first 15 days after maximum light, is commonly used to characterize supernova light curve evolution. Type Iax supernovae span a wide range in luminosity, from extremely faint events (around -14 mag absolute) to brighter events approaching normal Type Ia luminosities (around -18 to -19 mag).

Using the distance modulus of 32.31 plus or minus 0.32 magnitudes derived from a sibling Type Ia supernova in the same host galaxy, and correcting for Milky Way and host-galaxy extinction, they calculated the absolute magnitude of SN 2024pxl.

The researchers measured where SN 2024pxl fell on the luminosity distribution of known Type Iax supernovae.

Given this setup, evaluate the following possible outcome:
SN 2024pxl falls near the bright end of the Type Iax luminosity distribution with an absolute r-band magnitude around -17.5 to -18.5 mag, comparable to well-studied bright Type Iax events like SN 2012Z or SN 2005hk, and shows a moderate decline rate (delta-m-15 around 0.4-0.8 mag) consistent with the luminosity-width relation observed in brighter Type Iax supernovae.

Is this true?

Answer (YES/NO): NO